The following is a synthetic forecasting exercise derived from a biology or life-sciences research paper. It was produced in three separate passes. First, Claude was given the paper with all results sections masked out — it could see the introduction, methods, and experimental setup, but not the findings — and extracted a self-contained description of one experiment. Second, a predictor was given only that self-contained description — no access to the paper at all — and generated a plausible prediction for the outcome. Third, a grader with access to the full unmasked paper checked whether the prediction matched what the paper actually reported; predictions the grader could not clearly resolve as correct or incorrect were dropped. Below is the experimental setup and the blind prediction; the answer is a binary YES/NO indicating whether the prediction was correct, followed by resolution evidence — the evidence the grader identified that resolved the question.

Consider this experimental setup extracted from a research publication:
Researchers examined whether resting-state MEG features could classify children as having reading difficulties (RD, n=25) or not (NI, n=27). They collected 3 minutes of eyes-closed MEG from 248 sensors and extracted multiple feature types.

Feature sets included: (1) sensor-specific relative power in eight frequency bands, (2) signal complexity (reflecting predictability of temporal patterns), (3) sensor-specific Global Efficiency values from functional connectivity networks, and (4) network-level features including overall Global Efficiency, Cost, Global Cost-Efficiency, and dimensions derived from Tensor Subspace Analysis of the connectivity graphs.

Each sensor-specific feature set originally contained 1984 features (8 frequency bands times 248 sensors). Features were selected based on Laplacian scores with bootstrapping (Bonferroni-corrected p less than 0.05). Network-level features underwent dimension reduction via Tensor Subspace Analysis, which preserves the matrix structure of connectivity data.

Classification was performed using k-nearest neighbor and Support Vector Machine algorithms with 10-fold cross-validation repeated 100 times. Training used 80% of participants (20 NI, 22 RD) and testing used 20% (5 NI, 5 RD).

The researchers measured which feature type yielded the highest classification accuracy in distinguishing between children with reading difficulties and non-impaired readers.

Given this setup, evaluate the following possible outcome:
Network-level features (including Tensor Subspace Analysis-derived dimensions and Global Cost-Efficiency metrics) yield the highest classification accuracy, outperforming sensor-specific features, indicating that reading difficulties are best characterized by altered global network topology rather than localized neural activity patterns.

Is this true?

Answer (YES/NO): NO